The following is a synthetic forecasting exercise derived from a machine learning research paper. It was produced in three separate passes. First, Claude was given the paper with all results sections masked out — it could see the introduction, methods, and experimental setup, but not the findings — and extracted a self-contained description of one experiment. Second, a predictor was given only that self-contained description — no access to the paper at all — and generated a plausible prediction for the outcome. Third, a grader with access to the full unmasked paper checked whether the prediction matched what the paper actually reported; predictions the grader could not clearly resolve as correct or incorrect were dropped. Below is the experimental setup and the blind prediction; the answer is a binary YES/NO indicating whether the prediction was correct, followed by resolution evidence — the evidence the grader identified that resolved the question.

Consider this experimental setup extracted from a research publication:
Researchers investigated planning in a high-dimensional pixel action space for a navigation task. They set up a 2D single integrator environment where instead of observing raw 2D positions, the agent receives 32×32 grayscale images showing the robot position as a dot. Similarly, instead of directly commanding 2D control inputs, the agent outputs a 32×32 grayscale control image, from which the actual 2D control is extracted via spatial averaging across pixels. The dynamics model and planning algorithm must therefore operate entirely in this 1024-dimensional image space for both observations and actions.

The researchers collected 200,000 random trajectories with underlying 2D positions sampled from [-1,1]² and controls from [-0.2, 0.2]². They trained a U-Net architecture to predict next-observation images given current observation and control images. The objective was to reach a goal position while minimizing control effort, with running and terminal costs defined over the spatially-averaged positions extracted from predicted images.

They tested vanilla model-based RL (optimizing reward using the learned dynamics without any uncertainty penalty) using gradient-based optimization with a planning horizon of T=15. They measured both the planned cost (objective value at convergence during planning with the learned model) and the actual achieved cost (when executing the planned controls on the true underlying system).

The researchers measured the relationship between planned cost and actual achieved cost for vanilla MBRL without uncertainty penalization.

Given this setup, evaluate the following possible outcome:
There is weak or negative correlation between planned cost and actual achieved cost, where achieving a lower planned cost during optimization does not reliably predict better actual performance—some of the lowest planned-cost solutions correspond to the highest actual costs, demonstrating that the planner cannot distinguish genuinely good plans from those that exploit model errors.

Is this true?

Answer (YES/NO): YES